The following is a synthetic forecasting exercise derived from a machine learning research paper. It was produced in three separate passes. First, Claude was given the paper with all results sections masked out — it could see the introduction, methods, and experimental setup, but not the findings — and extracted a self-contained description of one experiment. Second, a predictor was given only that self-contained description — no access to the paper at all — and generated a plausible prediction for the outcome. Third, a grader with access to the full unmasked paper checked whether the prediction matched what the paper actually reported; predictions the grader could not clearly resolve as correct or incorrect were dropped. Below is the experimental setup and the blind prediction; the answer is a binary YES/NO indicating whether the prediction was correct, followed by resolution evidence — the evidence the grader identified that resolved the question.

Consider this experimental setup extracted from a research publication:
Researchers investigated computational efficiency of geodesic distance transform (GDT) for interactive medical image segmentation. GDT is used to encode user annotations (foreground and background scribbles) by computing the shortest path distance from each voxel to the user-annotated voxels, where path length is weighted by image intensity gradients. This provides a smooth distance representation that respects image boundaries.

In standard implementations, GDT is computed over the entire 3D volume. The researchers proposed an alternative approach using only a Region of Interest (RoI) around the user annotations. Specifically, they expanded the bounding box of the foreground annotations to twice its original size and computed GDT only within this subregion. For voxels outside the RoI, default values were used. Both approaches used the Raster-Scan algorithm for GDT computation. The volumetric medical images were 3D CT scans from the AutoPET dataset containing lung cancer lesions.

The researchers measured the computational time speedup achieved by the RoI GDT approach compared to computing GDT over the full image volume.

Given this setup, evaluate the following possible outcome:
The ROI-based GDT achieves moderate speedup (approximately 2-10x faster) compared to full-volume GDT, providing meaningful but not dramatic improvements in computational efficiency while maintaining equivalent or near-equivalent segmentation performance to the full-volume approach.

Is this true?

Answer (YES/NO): NO